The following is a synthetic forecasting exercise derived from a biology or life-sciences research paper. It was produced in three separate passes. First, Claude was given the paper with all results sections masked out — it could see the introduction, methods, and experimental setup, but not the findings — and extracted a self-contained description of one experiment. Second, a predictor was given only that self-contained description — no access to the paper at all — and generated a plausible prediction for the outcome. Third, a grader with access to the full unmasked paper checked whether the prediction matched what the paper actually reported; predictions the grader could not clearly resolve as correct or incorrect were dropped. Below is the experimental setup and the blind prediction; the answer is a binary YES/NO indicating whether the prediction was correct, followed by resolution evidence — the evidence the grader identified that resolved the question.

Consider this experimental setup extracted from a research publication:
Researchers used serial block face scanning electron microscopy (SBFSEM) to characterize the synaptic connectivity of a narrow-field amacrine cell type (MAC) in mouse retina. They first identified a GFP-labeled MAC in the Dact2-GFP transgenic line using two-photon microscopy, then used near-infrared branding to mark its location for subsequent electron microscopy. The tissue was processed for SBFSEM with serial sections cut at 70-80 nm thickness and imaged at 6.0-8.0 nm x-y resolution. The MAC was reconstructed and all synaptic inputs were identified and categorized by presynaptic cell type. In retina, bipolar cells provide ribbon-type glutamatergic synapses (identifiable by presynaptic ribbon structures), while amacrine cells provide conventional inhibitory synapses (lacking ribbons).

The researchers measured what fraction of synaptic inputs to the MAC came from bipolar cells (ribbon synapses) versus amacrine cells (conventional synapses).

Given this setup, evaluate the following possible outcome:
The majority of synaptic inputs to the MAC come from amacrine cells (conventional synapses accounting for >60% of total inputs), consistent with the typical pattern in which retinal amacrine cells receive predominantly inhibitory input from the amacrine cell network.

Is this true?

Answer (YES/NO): YES